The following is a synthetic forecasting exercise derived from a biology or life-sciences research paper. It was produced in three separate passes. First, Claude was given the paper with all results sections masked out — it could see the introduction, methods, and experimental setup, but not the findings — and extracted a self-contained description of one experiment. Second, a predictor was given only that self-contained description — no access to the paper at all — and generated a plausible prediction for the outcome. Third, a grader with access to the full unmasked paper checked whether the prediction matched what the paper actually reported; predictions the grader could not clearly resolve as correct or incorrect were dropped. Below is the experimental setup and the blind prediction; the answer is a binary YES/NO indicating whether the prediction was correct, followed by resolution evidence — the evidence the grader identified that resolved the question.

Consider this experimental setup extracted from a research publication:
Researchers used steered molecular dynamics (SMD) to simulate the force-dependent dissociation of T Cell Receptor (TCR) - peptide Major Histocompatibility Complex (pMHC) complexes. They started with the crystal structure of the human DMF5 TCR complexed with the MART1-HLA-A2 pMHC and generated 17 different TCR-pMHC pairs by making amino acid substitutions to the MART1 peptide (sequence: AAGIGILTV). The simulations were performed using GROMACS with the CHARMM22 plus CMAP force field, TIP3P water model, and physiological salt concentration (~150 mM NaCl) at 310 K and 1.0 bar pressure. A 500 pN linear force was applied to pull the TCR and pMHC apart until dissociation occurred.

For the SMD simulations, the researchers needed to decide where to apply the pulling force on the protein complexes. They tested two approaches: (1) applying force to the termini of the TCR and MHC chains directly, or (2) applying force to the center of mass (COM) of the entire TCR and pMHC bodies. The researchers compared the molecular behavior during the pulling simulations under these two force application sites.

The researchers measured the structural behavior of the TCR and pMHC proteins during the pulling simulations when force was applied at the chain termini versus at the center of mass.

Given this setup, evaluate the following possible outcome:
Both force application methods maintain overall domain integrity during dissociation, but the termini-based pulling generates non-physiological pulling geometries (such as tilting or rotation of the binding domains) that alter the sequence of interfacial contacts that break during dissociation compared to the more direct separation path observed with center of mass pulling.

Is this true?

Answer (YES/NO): NO